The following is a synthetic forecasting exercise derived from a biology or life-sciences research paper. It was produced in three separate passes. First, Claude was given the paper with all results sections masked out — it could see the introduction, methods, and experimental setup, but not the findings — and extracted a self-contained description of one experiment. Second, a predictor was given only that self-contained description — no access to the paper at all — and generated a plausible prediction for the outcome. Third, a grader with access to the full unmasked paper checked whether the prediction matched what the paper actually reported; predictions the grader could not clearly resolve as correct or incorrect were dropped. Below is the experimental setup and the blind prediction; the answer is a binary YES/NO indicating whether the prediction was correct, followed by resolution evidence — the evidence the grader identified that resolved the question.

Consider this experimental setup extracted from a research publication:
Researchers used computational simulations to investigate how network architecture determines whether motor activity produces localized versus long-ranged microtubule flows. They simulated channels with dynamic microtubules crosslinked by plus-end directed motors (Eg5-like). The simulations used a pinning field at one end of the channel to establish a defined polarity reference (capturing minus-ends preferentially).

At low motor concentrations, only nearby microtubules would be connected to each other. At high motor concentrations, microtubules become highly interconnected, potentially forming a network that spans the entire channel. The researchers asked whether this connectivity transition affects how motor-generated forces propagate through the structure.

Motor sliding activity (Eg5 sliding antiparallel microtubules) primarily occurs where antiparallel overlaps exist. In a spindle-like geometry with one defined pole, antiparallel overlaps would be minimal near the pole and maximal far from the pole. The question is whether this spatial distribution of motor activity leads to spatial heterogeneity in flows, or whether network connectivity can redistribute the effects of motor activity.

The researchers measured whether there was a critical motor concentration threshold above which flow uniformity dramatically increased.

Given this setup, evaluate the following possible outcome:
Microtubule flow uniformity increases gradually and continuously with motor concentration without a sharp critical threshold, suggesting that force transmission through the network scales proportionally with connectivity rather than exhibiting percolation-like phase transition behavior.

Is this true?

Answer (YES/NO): NO